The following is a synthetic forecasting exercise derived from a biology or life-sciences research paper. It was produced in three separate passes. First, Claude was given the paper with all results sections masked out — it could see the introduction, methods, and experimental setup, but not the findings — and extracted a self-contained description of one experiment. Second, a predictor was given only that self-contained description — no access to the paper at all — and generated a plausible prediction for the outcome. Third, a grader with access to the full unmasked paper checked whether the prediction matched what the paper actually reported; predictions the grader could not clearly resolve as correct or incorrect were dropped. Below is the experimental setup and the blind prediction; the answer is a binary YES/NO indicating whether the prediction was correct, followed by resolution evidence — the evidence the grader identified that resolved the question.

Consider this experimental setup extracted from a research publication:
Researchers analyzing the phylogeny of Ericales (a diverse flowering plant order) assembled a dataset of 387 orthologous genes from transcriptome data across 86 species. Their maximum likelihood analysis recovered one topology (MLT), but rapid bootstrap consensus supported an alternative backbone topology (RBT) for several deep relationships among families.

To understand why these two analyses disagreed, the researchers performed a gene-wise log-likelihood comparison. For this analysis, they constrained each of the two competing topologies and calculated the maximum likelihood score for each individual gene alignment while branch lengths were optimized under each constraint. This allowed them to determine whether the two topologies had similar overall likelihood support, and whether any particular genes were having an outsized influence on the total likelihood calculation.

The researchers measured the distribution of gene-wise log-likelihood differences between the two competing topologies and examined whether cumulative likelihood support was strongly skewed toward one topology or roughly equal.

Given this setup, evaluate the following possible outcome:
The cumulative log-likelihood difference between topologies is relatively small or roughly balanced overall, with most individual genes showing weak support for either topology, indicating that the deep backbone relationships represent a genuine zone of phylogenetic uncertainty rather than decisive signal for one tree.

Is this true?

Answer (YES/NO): YES